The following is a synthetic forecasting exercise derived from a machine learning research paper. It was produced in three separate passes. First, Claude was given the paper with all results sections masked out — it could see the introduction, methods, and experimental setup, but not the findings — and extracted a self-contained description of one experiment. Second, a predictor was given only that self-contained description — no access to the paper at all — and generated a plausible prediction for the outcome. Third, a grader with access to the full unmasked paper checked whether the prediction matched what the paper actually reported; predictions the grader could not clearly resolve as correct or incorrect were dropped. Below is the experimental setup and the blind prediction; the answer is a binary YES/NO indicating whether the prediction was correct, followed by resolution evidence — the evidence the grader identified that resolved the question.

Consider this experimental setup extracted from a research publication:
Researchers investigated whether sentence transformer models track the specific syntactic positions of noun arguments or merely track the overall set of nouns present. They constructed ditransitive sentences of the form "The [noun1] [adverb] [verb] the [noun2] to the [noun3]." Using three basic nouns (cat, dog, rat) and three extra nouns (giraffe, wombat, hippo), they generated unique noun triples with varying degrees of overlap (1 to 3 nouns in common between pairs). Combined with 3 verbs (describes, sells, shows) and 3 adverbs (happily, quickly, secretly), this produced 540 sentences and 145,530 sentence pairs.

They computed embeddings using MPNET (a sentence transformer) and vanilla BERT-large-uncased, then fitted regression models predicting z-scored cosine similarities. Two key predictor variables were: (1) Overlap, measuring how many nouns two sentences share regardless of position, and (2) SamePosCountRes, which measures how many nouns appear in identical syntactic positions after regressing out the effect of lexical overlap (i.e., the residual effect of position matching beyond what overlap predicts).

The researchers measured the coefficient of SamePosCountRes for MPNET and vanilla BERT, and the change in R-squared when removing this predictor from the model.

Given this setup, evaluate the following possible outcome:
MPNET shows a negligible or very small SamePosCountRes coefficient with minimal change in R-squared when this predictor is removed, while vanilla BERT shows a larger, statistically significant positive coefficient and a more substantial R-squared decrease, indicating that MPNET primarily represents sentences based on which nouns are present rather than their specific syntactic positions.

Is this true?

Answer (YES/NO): YES